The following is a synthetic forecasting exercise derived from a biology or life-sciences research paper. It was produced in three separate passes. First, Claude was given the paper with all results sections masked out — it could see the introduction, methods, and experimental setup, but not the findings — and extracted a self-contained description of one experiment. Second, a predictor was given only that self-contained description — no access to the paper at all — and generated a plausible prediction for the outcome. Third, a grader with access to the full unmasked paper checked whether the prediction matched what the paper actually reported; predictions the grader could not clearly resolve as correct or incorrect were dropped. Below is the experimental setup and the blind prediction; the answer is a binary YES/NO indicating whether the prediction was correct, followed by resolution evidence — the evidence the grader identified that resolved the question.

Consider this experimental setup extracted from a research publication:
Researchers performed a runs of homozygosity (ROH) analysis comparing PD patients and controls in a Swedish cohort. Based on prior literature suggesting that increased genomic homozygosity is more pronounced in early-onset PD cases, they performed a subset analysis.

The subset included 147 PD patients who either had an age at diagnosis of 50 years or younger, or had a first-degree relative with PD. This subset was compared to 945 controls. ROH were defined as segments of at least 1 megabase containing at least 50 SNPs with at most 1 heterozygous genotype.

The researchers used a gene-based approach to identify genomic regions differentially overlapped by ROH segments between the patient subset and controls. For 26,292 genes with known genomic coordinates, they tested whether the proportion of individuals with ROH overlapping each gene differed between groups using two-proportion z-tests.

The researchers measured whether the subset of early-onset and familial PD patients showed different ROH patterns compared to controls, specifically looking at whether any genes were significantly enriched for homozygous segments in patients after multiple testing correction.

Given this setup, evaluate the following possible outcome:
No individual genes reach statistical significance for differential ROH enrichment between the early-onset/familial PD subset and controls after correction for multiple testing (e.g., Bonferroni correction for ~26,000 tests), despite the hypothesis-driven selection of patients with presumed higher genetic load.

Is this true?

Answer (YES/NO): YES